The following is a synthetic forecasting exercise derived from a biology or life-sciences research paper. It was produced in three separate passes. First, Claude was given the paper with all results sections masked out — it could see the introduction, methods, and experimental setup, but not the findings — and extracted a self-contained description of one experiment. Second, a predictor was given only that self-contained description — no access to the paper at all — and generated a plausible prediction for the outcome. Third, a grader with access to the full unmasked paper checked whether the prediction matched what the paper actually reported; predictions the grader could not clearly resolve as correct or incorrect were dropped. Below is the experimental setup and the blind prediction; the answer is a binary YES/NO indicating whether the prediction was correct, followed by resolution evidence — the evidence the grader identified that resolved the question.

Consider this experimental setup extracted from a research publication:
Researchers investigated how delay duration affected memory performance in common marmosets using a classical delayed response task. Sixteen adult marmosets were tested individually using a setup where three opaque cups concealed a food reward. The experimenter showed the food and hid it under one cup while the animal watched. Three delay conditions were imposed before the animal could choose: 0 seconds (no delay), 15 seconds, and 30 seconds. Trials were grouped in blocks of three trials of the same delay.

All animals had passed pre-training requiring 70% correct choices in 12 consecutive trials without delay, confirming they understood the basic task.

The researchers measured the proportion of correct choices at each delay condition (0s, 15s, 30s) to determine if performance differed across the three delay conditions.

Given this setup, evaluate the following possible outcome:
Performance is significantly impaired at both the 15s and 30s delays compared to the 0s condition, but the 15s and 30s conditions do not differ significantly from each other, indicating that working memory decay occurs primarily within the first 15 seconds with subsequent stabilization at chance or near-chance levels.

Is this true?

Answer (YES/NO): YES